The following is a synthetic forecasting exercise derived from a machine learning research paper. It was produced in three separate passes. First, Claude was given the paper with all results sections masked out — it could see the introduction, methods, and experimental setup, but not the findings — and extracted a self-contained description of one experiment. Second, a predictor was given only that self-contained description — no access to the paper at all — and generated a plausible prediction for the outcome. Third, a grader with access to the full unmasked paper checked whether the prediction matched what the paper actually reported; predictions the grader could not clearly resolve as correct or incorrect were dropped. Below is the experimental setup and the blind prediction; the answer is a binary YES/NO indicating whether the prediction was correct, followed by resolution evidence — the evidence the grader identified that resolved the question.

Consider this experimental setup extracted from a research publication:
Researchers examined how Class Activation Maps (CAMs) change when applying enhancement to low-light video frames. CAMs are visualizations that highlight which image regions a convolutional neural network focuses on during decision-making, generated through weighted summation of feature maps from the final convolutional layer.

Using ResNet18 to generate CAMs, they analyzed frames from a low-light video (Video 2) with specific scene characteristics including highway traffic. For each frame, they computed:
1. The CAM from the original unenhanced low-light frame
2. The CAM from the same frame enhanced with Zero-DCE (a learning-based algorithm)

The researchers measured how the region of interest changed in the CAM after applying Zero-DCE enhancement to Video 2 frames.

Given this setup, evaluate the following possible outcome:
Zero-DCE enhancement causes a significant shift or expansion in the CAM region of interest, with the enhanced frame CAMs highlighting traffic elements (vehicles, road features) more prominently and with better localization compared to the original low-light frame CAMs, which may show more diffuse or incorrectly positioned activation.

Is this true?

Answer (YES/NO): NO